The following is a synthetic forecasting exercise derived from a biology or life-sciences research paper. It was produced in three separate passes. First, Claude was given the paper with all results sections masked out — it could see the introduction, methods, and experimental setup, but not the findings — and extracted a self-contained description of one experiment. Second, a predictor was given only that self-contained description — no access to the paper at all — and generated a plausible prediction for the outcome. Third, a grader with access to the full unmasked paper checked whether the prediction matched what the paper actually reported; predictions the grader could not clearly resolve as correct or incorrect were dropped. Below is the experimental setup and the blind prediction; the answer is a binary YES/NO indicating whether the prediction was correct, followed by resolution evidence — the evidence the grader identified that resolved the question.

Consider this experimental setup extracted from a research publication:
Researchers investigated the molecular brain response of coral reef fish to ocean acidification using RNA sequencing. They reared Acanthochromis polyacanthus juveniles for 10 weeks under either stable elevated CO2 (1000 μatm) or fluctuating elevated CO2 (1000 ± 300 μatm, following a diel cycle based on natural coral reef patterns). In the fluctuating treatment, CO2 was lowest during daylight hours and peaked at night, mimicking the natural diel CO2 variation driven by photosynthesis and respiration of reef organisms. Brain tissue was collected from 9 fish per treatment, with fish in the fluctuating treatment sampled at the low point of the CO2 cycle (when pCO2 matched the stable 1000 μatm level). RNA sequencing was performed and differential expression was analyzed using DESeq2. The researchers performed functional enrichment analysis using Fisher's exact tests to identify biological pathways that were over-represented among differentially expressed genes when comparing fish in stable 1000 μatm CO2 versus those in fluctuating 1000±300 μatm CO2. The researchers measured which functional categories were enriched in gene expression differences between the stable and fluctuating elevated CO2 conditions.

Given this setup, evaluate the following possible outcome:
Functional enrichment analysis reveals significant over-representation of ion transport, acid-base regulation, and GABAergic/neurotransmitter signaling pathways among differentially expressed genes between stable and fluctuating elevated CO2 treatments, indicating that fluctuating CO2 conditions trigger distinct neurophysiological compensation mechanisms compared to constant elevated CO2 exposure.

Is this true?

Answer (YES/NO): NO